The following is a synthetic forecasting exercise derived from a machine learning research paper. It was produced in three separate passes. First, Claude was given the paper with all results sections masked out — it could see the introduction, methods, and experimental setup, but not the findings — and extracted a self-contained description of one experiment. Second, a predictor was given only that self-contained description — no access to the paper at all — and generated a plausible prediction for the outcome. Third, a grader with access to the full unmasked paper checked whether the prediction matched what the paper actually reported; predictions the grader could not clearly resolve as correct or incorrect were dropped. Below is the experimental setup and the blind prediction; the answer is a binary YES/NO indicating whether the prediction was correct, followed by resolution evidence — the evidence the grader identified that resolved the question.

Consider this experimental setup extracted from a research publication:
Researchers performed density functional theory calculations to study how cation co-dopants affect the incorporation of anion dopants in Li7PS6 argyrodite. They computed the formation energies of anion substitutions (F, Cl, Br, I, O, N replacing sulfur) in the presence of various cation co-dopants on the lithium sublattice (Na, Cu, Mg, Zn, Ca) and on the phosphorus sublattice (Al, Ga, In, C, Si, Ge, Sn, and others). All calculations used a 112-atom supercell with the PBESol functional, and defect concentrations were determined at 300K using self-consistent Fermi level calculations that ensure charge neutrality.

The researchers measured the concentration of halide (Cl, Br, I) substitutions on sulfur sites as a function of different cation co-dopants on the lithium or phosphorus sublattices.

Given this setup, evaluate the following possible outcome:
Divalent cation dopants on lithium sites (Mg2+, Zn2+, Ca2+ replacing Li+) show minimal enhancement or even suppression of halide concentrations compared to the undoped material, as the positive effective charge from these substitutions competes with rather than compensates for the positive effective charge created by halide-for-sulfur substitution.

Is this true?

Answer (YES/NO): YES